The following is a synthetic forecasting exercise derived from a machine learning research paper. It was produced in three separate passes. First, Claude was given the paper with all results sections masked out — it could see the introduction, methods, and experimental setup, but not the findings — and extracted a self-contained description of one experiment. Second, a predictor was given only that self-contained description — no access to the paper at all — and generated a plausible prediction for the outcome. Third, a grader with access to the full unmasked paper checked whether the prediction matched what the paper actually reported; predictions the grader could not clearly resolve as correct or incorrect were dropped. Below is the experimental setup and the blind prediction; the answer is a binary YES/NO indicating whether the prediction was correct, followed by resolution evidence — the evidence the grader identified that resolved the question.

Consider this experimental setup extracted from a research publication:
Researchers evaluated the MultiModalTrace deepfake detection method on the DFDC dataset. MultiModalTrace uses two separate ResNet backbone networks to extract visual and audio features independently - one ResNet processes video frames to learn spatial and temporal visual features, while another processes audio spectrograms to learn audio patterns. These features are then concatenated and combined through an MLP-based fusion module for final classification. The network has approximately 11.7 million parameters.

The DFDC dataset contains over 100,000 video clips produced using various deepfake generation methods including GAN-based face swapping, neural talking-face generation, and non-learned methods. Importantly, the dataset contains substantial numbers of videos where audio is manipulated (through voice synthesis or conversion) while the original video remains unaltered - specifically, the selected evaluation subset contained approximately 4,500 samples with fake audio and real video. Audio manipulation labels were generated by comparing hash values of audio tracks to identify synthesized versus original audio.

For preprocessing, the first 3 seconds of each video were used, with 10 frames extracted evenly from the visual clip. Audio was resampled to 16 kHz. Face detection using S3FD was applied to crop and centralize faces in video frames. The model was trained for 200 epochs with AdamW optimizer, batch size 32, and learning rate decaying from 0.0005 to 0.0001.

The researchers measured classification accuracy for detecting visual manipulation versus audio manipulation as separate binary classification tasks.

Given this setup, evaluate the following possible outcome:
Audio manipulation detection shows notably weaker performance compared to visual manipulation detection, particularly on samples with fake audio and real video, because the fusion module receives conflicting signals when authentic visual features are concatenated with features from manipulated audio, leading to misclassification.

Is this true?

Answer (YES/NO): NO